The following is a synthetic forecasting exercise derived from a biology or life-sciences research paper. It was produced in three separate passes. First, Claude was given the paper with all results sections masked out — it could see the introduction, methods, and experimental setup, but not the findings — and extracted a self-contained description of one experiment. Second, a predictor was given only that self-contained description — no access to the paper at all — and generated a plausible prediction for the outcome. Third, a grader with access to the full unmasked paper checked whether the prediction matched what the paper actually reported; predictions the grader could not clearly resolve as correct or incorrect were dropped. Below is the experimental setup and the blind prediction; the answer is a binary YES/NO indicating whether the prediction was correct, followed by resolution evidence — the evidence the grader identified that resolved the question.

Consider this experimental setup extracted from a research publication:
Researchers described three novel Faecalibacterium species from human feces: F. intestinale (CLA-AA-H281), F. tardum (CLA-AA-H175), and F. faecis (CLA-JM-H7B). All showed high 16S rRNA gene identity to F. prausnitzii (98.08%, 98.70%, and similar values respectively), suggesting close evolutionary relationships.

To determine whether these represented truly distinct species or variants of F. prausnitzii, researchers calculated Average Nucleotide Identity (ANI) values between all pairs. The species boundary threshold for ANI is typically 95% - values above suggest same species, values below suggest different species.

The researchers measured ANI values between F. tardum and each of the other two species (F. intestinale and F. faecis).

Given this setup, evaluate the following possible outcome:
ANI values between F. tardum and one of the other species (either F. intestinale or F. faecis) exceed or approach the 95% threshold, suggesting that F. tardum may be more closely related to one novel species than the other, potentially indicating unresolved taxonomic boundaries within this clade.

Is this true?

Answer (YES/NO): NO